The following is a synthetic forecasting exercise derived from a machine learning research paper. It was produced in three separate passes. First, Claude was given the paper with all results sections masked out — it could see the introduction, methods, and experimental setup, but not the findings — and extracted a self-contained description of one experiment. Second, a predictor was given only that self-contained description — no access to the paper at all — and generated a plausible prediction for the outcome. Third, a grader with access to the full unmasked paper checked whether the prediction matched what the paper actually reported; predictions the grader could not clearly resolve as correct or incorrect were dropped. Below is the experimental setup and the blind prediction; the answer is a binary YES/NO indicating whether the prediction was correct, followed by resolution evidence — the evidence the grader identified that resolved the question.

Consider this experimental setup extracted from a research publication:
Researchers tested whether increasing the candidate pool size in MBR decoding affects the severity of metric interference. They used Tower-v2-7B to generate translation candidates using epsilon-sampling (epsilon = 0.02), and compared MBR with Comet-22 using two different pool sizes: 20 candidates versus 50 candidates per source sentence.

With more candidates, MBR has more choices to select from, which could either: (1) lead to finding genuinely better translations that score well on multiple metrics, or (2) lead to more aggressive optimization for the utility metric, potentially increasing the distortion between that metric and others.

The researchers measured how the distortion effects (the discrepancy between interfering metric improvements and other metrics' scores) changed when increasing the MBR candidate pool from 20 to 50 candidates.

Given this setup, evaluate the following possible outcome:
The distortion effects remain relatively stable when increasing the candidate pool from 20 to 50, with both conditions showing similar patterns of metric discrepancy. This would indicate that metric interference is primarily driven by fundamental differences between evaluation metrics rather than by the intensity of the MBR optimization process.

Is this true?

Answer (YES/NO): YES